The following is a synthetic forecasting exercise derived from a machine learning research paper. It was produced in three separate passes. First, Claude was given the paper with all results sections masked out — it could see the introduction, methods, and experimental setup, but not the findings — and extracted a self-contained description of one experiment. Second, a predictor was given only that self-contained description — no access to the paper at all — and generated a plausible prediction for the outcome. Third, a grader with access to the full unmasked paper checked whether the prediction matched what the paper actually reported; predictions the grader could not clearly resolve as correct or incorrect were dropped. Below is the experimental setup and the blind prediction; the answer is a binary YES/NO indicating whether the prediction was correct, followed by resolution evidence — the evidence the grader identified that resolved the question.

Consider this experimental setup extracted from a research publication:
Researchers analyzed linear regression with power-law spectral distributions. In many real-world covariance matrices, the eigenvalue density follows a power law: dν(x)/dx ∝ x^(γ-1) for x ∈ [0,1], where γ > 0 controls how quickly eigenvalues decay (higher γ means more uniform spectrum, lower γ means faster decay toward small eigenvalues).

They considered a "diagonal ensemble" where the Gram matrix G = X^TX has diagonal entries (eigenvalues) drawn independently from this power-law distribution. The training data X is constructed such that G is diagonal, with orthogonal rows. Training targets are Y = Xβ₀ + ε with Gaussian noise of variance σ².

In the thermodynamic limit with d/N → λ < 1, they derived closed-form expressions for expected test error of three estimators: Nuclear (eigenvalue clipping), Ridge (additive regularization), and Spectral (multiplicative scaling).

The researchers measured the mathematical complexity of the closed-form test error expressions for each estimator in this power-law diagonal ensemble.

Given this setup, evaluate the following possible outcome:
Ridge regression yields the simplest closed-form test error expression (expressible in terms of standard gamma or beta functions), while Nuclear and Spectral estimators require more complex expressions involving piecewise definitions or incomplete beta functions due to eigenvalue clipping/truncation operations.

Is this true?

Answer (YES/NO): NO